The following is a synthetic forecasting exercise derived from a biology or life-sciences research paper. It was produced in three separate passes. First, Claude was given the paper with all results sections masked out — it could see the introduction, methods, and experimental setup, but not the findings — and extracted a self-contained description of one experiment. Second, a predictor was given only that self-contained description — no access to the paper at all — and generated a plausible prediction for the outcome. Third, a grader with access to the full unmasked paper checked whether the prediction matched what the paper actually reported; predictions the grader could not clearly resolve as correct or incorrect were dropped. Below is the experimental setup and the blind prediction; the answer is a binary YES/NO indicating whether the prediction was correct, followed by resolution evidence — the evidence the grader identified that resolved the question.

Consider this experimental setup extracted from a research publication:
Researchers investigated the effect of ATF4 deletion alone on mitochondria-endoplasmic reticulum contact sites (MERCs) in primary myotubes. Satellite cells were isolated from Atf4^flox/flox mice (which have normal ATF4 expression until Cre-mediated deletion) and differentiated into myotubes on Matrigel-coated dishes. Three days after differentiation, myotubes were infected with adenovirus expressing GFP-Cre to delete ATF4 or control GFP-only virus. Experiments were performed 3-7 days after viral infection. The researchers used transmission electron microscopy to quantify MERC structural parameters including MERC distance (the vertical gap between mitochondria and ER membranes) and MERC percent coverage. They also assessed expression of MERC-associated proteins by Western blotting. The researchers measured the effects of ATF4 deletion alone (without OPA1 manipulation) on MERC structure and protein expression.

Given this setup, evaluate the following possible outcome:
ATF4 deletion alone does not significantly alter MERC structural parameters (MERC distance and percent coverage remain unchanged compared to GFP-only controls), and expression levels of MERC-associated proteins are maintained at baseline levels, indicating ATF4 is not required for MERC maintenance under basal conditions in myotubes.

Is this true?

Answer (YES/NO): NO